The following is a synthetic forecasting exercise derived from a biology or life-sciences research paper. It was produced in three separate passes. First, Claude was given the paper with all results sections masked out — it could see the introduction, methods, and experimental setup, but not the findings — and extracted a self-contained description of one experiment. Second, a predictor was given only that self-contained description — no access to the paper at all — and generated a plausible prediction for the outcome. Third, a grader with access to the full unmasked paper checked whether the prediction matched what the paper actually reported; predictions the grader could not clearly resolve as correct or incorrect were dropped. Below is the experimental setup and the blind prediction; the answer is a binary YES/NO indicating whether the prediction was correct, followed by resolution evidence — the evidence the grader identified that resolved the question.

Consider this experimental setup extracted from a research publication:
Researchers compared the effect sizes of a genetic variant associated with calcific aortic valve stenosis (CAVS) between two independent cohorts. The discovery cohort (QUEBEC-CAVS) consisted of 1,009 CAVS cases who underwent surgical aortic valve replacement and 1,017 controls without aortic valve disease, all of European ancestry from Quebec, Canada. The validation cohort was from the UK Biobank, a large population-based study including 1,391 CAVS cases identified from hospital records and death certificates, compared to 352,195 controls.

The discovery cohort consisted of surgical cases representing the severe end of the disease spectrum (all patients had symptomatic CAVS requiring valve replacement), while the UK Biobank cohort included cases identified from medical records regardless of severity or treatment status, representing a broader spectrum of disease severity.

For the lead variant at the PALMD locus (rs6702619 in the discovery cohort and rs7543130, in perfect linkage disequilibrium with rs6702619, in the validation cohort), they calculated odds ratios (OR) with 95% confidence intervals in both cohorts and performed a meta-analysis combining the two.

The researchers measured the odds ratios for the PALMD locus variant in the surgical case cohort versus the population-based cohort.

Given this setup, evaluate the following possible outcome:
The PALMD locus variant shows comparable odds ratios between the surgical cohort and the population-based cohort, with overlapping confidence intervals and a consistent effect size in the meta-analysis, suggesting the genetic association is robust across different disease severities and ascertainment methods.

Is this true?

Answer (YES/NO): YES